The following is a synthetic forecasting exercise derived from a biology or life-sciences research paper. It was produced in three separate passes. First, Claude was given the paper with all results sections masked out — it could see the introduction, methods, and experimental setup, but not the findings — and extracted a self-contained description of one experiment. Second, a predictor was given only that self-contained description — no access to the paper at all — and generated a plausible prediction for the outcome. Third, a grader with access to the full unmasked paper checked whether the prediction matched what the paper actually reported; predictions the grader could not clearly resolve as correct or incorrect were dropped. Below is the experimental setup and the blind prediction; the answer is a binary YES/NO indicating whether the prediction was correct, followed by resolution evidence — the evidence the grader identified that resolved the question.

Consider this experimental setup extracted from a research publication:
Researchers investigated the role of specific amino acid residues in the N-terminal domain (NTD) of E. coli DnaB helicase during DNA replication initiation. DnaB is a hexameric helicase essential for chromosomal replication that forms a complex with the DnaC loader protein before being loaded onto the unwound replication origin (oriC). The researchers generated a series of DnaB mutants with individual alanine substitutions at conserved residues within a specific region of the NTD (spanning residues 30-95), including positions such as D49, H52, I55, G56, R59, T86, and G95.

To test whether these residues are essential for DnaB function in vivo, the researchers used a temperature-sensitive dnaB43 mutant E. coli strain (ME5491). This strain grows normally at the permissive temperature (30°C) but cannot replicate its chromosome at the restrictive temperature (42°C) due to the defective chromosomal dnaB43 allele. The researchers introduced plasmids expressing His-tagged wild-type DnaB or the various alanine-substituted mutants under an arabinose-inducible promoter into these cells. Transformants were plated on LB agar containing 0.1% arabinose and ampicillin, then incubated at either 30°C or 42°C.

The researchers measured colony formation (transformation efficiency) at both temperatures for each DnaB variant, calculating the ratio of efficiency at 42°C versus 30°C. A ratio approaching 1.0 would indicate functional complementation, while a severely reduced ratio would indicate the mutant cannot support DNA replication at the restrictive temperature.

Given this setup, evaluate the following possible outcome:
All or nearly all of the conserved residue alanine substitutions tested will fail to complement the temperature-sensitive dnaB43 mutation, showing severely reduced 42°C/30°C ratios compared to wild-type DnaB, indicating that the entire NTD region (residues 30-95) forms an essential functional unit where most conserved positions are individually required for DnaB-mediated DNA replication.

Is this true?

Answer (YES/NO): NO